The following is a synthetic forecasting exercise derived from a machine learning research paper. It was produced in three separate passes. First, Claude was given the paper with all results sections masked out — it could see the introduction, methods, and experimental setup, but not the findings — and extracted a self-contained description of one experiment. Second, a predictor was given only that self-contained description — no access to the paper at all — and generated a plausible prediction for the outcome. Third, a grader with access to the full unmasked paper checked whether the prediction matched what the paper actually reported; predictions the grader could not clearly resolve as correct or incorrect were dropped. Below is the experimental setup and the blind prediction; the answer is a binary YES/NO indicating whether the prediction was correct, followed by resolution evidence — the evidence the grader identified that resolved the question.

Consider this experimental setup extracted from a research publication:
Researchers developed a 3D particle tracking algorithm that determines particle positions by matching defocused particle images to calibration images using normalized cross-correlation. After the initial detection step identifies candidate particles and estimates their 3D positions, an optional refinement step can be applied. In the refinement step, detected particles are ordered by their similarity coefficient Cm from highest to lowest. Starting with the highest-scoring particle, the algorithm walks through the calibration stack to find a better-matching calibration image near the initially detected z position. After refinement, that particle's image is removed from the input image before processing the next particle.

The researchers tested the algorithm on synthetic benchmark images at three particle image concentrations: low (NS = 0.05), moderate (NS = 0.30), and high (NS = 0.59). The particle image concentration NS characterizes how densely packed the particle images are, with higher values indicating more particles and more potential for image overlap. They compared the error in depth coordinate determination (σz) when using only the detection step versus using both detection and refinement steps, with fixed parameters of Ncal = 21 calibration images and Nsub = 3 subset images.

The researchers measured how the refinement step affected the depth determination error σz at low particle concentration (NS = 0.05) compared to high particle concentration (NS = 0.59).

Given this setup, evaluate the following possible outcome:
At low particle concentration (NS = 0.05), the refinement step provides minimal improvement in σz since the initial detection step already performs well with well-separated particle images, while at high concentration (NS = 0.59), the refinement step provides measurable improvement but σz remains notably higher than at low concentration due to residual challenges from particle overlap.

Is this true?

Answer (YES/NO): NO